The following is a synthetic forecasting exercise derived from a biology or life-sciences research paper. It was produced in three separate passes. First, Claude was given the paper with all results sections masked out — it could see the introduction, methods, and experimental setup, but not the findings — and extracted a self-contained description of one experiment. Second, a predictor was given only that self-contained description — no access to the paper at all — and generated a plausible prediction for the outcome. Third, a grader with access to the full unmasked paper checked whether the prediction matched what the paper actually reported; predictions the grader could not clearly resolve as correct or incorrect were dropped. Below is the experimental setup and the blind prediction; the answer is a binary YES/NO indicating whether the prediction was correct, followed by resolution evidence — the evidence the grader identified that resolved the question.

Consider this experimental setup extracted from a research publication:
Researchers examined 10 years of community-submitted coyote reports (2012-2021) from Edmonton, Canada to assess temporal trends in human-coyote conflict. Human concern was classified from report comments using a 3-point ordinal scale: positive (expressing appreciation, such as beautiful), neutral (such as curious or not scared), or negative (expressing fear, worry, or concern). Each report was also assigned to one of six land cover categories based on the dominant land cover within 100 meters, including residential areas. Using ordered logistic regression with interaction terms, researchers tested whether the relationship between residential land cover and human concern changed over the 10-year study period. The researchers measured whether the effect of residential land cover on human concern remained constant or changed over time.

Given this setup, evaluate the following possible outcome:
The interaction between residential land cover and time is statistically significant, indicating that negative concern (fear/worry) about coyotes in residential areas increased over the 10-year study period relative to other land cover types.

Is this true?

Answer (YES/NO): NO